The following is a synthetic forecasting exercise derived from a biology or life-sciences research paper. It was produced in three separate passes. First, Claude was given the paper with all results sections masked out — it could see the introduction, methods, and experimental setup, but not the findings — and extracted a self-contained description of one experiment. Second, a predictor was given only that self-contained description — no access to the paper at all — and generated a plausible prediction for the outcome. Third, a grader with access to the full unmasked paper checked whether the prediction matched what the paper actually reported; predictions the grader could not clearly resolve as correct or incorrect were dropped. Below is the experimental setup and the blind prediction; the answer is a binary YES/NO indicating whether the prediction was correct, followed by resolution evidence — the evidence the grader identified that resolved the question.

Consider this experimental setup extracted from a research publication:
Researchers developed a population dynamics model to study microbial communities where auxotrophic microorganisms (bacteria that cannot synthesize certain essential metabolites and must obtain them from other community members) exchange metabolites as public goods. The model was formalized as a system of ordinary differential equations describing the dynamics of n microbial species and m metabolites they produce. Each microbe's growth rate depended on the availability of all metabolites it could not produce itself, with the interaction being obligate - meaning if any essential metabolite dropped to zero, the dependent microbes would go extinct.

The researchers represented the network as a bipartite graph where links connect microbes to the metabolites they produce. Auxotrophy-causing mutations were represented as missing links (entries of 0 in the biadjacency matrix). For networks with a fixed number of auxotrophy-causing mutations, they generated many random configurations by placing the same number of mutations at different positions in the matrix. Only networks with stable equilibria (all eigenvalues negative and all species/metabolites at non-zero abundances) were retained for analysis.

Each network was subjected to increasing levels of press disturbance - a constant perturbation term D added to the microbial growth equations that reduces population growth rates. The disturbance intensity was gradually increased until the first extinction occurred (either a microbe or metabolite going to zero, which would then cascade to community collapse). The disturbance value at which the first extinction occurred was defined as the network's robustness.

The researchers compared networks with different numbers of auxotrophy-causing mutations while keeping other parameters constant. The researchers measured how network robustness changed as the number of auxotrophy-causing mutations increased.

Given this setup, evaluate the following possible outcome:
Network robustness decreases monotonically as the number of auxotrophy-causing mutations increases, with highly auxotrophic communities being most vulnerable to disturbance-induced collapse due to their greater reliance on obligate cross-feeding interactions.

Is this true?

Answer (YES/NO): YES